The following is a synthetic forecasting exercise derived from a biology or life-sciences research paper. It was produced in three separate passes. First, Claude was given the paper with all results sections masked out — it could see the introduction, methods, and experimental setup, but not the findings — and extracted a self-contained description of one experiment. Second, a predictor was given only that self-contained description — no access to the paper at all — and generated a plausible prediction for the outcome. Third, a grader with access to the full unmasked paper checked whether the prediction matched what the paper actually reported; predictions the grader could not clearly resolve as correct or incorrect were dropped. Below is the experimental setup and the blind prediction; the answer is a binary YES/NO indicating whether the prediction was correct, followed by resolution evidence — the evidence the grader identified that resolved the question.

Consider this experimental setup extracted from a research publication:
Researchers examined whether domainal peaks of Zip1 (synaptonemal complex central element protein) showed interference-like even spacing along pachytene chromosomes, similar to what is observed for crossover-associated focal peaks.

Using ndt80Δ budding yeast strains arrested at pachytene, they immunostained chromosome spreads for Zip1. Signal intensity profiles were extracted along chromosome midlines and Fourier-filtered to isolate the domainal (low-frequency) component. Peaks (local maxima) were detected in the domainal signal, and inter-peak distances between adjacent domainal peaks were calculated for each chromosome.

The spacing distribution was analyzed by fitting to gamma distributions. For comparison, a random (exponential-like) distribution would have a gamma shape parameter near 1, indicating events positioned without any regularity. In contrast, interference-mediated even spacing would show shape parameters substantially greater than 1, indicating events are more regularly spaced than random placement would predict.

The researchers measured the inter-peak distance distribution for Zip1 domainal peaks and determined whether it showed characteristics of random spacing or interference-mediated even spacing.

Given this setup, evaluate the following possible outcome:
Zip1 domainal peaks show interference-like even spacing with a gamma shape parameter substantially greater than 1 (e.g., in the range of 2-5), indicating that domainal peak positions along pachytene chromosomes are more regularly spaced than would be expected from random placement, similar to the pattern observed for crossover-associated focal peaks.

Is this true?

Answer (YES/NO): YES